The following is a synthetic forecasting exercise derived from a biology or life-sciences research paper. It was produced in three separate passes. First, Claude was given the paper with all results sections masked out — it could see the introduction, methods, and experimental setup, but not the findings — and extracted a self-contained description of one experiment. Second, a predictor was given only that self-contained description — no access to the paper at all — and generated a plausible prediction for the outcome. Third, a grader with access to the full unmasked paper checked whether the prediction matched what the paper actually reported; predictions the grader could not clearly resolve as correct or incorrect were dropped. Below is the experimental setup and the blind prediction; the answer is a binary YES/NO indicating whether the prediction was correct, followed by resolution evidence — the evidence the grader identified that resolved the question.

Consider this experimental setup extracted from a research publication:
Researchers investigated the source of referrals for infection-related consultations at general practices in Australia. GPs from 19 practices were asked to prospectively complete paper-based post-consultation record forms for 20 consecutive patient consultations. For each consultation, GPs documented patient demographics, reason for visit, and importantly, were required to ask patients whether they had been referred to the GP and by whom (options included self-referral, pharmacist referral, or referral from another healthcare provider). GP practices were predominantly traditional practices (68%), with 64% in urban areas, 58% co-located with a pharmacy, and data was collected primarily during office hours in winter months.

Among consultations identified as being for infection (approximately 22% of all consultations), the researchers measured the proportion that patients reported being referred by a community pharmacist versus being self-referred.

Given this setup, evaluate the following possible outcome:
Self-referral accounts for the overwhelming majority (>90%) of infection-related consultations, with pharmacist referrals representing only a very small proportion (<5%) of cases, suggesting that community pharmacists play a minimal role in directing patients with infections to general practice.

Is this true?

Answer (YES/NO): NO